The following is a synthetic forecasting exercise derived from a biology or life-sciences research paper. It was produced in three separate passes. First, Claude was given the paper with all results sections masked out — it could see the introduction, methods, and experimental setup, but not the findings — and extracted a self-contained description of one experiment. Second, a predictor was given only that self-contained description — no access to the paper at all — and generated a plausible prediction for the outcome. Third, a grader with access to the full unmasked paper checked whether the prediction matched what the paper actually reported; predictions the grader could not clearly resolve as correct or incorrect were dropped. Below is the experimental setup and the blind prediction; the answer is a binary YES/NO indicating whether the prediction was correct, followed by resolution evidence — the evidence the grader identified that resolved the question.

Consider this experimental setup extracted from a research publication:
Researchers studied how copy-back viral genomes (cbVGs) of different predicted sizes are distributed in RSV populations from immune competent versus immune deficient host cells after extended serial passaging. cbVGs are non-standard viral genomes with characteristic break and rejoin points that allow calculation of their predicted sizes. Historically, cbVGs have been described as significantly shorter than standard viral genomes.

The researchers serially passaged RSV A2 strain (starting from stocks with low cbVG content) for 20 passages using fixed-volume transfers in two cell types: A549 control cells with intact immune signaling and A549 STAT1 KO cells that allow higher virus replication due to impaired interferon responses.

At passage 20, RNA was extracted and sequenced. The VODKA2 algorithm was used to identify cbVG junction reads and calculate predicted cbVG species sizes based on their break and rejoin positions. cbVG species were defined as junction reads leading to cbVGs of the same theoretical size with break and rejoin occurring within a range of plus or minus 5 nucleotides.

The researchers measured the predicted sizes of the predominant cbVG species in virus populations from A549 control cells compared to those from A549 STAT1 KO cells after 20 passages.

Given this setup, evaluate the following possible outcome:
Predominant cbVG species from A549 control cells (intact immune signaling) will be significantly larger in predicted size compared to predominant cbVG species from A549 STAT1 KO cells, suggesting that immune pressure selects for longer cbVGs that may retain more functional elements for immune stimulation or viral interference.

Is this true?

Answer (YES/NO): NO